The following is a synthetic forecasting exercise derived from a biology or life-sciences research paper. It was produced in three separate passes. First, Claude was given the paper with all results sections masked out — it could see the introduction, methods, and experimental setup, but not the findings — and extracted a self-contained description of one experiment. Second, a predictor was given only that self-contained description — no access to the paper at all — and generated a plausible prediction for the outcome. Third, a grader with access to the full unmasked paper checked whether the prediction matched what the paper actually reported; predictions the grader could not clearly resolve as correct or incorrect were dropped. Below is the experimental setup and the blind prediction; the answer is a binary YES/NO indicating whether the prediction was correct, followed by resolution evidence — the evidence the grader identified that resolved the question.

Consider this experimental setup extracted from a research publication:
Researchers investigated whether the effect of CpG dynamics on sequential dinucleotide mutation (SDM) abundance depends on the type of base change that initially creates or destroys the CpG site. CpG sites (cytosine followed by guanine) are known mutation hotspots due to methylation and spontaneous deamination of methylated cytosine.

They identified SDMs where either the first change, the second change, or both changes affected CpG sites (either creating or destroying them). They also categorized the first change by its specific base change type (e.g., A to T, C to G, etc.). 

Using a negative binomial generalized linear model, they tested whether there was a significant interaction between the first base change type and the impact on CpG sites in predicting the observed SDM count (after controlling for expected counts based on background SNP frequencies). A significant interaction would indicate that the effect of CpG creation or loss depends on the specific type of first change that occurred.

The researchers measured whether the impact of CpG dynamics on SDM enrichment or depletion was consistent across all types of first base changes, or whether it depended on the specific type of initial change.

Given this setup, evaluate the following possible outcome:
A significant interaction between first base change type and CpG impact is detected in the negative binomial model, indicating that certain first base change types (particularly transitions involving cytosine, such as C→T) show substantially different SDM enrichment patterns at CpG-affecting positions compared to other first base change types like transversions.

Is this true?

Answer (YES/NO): NO